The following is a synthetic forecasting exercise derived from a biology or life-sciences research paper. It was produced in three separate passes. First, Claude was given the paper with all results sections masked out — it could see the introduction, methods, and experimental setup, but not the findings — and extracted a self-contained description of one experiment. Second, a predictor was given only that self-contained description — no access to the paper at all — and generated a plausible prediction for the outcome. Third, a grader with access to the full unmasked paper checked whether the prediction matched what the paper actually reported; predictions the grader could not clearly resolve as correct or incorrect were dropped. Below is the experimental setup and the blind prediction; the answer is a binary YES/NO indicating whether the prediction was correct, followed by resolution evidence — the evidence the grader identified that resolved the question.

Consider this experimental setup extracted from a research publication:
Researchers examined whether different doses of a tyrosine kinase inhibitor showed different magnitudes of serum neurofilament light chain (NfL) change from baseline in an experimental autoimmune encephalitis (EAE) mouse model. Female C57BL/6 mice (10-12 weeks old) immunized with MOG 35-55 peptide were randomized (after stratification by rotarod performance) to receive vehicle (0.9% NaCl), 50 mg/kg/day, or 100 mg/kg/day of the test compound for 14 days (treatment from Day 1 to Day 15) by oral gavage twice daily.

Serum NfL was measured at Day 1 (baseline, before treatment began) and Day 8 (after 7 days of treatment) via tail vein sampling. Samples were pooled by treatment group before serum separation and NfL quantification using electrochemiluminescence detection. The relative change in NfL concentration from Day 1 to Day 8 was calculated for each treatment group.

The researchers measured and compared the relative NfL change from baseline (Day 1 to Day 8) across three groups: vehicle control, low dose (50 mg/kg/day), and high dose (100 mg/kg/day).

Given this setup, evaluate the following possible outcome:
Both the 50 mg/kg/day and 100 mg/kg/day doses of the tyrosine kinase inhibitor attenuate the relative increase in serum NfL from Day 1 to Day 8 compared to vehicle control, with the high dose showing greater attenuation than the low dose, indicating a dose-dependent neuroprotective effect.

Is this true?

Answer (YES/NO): YES